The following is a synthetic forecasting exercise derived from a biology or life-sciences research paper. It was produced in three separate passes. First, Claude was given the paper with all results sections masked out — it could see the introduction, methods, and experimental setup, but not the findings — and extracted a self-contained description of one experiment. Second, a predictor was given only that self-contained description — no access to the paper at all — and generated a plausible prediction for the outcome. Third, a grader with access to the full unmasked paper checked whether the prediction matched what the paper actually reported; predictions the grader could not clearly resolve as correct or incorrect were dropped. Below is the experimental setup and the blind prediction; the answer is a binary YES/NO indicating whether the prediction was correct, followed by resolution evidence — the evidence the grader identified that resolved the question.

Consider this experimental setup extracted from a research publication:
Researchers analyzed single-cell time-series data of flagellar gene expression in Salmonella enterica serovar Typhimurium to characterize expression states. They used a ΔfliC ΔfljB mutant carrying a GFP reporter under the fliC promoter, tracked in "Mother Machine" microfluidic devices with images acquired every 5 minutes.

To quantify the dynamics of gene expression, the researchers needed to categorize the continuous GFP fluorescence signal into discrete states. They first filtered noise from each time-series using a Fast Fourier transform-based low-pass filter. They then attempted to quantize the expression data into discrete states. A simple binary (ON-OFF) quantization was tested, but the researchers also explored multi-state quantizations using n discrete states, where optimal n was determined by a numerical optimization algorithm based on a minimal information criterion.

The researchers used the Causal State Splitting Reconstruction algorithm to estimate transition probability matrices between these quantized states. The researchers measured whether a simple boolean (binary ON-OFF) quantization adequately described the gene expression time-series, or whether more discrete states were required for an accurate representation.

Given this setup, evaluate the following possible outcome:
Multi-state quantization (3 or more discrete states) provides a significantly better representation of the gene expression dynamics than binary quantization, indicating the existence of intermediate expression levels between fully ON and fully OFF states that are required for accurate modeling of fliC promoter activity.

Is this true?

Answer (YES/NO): YES